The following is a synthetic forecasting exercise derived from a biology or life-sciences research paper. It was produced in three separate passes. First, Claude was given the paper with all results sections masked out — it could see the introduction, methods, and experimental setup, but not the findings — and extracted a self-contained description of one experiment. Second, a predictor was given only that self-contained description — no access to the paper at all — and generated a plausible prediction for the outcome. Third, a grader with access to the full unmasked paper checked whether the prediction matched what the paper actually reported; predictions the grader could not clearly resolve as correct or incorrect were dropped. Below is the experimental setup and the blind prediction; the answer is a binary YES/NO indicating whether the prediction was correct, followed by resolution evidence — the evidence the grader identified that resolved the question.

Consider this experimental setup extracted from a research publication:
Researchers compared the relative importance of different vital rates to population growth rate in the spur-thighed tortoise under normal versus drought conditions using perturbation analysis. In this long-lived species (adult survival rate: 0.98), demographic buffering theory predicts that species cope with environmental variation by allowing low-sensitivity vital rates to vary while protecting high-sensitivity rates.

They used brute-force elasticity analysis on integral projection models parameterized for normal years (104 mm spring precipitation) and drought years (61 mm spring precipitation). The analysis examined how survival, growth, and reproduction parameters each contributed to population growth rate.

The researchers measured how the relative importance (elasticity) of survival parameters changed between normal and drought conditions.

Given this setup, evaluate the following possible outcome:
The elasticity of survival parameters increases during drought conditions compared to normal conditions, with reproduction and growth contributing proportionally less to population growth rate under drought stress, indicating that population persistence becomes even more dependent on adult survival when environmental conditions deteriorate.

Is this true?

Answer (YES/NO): NO